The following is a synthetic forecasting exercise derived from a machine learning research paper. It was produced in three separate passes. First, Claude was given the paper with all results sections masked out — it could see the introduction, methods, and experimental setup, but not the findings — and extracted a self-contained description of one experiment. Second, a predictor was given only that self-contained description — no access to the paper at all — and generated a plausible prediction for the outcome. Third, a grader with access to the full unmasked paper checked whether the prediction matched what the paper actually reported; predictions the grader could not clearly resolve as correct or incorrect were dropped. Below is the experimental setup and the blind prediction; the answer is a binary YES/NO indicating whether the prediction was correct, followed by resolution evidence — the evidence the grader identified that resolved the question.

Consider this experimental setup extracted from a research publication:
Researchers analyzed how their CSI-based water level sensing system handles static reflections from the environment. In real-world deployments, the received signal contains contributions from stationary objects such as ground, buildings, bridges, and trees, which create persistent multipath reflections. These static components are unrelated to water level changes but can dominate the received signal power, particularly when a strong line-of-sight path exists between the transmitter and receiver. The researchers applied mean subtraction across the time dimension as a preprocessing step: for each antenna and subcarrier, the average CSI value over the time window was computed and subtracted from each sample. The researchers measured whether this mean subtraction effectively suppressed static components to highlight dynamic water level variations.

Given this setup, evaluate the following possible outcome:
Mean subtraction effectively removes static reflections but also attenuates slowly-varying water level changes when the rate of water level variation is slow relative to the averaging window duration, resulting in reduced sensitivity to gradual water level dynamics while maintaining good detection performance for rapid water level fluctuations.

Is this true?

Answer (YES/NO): NO